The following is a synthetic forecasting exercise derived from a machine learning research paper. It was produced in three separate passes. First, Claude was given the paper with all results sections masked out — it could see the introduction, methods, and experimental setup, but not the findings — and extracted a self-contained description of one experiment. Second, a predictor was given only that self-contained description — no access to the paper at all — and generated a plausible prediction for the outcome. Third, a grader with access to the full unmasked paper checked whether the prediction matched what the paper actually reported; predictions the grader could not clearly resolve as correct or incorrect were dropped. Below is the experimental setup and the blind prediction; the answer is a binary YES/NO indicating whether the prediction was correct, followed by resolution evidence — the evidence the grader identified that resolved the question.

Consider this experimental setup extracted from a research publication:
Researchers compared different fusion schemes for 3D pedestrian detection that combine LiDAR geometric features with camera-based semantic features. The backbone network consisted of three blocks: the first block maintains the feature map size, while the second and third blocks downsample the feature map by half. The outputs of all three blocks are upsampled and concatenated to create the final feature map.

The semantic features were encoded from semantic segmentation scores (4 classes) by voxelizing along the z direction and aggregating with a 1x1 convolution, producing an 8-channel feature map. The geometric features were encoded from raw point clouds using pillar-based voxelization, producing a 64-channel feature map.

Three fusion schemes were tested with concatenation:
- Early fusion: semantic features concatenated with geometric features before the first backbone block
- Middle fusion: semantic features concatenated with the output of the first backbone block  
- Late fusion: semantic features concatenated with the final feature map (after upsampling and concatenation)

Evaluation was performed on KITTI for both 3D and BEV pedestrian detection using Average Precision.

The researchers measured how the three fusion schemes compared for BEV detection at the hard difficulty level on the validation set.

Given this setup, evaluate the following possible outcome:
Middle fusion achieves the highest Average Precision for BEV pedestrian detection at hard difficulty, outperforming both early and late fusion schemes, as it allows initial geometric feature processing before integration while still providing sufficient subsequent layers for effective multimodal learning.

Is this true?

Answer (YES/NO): YES